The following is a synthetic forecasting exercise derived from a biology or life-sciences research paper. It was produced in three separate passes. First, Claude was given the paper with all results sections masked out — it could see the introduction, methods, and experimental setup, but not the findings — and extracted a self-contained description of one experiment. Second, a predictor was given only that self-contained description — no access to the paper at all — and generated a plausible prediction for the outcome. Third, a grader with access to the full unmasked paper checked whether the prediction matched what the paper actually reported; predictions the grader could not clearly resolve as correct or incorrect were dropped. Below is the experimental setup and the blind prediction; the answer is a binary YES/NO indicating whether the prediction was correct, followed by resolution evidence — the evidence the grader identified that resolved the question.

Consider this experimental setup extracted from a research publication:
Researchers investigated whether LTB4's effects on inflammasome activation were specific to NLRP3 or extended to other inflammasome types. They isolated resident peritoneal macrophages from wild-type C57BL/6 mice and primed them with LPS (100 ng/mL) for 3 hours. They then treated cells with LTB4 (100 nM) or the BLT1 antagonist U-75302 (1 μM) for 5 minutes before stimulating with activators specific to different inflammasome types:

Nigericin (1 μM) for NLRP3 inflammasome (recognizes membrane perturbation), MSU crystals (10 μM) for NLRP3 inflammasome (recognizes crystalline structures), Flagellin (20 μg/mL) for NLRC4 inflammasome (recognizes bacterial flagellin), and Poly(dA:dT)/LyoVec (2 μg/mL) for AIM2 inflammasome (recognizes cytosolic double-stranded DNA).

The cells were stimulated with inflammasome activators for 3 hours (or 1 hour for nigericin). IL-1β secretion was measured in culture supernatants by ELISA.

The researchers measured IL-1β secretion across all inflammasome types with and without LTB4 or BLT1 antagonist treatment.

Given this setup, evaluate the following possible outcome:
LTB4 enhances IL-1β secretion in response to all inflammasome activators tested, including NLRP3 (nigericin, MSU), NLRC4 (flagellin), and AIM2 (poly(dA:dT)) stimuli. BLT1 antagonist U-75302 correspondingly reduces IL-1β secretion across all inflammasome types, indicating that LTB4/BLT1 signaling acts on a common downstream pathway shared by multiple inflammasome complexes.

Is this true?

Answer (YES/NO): NO